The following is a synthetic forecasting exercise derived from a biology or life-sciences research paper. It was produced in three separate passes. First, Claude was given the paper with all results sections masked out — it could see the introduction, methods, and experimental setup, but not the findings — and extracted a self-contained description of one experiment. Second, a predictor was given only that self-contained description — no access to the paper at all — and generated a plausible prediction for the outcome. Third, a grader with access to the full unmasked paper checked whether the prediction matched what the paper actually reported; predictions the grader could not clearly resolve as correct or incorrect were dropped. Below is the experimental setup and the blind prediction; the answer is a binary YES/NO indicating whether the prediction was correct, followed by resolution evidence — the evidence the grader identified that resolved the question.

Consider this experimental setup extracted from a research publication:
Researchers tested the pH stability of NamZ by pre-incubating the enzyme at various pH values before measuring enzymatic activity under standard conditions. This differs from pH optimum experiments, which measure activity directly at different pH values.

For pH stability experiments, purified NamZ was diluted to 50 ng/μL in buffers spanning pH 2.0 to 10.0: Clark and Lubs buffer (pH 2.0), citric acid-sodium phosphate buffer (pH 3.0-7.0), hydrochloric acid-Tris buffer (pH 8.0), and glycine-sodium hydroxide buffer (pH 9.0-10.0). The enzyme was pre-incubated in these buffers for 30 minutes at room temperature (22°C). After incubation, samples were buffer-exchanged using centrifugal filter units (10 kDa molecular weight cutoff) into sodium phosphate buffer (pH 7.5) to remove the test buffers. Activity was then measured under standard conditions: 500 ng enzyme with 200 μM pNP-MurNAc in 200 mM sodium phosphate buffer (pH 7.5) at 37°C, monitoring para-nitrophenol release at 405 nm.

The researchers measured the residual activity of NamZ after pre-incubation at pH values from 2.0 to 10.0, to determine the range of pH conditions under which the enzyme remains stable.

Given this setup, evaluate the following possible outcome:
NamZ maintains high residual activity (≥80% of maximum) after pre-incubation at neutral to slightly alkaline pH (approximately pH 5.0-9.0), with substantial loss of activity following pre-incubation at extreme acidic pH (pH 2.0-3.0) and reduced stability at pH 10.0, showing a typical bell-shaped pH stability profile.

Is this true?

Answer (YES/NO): NO